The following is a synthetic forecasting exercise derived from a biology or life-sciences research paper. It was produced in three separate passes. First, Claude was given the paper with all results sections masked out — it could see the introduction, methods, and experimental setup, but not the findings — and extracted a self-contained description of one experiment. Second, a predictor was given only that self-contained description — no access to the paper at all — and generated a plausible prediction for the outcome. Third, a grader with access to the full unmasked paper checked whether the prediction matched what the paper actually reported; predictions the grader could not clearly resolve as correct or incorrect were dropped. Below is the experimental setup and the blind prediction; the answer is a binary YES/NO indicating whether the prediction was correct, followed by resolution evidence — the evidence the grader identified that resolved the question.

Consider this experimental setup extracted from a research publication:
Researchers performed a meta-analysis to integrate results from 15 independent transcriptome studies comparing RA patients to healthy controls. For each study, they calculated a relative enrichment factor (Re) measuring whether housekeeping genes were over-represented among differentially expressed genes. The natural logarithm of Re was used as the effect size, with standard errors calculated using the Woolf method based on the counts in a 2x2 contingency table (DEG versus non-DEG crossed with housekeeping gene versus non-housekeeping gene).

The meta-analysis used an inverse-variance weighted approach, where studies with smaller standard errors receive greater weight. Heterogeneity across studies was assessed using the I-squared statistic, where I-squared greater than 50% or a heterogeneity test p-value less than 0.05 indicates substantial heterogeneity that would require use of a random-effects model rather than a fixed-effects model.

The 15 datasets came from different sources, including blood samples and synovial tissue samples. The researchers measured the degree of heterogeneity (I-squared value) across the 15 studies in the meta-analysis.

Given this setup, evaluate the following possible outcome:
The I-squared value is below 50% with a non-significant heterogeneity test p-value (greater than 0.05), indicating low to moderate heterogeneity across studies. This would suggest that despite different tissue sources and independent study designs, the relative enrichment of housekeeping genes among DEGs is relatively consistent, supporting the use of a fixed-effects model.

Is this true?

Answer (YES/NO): NO